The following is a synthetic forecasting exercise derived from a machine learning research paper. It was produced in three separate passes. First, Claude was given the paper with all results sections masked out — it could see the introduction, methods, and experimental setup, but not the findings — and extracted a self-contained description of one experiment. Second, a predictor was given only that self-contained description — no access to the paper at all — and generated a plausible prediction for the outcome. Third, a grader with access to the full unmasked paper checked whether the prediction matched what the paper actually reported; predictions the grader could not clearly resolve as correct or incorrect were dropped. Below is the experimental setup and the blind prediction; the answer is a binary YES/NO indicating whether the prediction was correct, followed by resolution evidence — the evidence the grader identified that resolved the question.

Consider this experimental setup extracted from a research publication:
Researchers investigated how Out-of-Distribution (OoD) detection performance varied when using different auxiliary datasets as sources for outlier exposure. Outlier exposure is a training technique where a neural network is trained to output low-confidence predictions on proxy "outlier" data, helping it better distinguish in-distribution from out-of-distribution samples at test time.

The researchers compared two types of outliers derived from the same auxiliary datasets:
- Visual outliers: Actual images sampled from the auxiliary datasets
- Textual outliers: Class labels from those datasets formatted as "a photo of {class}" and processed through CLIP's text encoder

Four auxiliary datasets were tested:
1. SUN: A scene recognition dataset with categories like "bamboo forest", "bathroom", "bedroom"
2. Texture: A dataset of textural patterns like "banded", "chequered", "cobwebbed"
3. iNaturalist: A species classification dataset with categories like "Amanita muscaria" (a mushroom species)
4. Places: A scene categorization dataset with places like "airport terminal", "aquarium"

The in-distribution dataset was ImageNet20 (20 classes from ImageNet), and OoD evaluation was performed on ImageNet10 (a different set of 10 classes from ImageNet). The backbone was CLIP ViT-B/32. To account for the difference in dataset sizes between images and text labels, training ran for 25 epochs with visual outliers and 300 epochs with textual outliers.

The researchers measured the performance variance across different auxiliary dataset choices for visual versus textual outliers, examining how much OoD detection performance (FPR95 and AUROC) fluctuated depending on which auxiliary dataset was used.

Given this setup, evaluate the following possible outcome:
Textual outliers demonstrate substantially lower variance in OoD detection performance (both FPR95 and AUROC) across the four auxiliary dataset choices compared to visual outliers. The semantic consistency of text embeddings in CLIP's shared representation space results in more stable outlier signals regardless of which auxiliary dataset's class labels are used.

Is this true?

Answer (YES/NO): YES